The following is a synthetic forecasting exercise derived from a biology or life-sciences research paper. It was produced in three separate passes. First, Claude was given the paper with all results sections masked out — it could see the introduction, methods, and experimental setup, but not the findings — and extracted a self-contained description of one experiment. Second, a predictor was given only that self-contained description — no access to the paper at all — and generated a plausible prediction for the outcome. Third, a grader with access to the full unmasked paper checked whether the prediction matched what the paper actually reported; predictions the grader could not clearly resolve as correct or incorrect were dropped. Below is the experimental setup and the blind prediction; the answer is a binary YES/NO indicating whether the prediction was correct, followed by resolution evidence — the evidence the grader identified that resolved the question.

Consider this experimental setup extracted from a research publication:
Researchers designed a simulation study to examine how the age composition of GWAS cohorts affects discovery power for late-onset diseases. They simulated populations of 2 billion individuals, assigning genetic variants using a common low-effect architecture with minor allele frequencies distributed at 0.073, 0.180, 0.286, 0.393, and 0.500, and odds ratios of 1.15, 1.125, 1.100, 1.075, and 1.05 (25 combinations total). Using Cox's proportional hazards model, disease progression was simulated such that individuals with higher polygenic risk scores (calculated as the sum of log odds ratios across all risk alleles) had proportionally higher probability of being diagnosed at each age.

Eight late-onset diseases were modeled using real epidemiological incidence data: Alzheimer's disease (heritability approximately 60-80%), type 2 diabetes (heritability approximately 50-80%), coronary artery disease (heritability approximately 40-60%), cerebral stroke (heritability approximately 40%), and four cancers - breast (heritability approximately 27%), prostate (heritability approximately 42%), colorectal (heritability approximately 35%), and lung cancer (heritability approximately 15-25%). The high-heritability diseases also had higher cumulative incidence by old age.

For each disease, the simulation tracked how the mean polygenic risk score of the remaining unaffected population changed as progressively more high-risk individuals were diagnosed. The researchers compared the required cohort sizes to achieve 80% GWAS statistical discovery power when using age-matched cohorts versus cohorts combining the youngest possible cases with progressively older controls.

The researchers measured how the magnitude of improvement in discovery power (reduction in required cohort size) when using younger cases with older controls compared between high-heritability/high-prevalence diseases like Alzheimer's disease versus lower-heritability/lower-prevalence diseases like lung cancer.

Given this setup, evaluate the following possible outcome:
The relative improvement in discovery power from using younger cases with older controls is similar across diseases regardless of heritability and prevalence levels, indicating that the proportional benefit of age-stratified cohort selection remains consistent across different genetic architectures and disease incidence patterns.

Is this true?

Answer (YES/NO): NO